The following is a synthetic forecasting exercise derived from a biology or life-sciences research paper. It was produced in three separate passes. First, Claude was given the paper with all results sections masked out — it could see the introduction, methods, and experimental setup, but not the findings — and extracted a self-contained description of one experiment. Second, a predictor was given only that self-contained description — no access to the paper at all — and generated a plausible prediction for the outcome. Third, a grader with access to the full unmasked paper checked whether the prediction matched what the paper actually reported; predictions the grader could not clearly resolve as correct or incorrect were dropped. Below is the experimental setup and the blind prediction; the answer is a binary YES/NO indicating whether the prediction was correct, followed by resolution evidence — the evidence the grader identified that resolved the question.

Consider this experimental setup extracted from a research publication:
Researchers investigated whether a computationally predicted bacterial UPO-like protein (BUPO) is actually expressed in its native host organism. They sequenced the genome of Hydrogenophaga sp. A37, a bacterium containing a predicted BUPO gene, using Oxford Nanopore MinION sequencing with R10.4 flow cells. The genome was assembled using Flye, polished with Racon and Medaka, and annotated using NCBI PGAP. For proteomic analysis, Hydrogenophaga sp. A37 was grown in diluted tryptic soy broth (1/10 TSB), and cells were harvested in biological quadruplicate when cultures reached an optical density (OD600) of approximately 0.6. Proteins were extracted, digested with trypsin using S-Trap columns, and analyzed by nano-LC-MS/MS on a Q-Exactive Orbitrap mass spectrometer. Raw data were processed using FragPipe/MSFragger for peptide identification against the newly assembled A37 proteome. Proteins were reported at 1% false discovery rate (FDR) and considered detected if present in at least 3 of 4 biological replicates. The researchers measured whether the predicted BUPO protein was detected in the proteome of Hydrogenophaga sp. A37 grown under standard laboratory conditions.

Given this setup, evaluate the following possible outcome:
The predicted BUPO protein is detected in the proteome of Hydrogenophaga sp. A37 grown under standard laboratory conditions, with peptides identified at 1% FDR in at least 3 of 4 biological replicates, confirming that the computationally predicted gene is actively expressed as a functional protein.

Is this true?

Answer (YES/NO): YES